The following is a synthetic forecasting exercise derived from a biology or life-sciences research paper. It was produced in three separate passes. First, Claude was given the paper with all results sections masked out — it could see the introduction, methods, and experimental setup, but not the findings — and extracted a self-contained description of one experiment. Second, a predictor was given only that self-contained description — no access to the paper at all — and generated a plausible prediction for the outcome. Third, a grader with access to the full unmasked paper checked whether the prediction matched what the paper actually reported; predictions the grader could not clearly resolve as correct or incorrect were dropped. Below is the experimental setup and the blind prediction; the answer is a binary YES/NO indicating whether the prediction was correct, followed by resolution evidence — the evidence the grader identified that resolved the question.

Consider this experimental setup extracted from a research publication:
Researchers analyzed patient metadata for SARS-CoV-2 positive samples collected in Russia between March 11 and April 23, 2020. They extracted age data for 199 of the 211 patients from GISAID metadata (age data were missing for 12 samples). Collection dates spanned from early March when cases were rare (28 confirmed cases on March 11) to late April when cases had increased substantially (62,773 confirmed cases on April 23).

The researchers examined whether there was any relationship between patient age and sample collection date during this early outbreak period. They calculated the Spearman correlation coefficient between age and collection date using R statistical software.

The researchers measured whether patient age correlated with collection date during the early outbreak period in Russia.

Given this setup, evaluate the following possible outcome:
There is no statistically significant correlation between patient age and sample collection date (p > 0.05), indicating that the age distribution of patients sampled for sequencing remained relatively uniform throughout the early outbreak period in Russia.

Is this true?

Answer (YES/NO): NO